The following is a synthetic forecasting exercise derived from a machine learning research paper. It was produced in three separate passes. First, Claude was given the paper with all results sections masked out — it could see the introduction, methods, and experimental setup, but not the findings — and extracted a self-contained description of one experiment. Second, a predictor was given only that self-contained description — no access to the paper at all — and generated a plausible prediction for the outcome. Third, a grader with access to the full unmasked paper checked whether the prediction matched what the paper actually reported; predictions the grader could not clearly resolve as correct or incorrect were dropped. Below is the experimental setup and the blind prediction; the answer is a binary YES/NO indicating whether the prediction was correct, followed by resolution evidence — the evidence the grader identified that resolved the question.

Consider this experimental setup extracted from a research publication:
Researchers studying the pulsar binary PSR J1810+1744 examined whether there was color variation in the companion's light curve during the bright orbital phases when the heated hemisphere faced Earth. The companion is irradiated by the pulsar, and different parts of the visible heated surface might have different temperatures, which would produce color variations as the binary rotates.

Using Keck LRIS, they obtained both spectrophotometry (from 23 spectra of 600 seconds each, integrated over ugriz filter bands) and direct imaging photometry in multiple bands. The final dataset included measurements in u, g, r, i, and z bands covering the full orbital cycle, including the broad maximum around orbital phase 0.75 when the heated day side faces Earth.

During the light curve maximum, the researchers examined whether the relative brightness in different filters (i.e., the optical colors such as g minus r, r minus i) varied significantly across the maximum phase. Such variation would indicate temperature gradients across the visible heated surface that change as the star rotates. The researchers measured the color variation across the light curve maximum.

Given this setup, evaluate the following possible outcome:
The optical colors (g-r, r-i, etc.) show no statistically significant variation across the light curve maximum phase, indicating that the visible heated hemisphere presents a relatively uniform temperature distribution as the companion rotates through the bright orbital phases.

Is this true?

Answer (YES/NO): YES